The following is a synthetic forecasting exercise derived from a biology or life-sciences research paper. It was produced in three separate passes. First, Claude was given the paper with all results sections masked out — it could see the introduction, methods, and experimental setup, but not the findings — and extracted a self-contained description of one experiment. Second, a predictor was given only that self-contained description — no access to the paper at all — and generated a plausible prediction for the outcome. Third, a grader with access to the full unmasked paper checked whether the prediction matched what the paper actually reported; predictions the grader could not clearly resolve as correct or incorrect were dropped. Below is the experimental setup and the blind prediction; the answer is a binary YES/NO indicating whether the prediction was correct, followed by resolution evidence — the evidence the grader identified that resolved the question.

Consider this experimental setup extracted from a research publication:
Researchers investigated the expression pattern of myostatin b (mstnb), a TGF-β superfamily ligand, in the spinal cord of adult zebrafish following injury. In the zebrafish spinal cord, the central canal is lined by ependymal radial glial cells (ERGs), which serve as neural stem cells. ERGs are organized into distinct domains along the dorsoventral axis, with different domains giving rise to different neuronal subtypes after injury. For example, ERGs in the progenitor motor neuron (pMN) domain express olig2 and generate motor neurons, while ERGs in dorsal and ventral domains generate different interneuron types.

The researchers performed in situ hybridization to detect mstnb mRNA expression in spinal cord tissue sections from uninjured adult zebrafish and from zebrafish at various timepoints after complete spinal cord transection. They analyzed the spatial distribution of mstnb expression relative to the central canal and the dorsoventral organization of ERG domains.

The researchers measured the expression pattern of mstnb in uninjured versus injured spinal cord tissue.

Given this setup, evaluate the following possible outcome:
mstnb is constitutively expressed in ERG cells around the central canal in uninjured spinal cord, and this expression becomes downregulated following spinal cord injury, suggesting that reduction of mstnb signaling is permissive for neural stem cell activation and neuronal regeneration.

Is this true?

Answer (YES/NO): NO